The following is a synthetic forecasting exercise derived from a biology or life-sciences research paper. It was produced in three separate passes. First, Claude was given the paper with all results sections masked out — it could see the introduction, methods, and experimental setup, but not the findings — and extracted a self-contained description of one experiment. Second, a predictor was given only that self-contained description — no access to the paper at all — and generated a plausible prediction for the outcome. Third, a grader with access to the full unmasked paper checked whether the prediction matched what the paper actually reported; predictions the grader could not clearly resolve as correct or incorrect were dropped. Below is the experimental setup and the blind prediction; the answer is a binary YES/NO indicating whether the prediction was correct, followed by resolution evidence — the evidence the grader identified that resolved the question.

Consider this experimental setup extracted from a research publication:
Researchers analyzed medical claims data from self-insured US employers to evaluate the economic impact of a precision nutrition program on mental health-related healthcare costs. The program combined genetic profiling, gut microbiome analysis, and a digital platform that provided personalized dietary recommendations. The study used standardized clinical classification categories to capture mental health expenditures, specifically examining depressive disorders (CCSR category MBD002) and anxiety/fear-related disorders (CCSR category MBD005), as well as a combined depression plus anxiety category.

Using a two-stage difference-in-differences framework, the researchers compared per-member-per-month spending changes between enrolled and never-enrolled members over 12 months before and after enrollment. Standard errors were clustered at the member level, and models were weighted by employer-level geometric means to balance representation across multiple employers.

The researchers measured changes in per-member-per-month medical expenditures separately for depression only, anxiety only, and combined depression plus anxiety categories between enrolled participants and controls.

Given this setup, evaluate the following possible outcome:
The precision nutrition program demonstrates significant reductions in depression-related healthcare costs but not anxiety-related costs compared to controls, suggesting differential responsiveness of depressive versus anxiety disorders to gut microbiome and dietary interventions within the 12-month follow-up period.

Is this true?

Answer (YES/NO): NO